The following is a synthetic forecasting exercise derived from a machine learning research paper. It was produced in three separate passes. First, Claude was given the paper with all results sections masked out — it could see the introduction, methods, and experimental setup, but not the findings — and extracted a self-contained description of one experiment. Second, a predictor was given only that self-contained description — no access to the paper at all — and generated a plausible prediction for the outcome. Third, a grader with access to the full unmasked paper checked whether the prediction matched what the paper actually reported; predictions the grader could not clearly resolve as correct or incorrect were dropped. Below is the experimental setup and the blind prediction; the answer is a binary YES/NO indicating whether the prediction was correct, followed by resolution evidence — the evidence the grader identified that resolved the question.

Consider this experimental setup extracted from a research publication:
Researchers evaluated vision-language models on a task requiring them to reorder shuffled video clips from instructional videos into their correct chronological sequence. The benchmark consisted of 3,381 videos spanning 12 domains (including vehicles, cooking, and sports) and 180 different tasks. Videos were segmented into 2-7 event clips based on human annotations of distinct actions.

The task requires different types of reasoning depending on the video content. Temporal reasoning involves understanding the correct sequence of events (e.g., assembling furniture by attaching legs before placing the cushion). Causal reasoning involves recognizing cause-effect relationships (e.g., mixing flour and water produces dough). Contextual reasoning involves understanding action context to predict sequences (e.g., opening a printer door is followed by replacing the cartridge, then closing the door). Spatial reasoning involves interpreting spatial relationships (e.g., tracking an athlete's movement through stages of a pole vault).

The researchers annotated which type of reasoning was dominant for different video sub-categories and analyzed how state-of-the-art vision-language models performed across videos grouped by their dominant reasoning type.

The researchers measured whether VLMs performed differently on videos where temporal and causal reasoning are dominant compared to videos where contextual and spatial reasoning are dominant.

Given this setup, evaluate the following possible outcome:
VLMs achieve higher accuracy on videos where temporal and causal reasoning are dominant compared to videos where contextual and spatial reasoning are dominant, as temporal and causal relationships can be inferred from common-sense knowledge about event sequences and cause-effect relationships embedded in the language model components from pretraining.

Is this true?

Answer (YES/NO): YES